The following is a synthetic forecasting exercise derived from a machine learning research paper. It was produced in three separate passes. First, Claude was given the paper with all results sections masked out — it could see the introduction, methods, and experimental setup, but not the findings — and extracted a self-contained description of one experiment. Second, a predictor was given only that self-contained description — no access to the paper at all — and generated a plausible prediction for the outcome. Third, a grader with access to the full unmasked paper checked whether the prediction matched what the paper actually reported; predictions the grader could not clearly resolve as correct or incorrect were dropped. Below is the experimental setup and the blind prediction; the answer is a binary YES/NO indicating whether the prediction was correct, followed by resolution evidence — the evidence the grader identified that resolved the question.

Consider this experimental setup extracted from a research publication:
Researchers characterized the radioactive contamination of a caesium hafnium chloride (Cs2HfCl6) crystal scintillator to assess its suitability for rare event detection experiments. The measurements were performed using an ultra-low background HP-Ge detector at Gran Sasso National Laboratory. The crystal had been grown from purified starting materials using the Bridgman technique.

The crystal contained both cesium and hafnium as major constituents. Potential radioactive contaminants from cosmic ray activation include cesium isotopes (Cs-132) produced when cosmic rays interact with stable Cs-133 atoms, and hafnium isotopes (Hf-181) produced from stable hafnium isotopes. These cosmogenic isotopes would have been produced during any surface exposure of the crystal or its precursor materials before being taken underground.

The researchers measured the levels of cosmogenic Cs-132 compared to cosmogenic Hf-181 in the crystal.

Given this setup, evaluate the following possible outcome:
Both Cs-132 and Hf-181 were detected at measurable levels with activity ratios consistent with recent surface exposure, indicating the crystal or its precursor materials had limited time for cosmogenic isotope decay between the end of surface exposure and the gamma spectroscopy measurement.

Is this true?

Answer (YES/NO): NO